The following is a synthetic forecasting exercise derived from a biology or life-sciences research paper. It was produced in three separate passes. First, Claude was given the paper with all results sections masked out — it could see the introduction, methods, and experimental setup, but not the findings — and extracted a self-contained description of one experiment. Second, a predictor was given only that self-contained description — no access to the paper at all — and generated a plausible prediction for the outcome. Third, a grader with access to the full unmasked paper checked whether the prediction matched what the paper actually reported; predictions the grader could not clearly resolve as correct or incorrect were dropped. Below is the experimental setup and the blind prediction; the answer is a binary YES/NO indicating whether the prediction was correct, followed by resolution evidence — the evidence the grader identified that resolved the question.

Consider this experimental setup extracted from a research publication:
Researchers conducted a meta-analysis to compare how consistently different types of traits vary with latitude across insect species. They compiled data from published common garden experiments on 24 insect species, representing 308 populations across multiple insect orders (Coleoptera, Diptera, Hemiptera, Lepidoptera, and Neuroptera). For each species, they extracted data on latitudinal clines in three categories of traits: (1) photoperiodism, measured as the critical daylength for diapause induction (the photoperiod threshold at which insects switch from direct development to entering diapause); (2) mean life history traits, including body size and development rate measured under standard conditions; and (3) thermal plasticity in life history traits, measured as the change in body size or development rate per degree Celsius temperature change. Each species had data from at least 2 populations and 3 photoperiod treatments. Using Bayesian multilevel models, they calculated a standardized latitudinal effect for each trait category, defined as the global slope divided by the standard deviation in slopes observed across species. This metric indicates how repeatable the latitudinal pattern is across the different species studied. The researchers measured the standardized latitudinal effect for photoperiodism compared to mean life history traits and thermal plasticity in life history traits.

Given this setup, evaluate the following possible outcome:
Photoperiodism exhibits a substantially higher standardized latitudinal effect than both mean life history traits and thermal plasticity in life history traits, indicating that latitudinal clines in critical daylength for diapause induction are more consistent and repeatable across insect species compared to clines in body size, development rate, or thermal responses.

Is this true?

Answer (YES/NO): YES